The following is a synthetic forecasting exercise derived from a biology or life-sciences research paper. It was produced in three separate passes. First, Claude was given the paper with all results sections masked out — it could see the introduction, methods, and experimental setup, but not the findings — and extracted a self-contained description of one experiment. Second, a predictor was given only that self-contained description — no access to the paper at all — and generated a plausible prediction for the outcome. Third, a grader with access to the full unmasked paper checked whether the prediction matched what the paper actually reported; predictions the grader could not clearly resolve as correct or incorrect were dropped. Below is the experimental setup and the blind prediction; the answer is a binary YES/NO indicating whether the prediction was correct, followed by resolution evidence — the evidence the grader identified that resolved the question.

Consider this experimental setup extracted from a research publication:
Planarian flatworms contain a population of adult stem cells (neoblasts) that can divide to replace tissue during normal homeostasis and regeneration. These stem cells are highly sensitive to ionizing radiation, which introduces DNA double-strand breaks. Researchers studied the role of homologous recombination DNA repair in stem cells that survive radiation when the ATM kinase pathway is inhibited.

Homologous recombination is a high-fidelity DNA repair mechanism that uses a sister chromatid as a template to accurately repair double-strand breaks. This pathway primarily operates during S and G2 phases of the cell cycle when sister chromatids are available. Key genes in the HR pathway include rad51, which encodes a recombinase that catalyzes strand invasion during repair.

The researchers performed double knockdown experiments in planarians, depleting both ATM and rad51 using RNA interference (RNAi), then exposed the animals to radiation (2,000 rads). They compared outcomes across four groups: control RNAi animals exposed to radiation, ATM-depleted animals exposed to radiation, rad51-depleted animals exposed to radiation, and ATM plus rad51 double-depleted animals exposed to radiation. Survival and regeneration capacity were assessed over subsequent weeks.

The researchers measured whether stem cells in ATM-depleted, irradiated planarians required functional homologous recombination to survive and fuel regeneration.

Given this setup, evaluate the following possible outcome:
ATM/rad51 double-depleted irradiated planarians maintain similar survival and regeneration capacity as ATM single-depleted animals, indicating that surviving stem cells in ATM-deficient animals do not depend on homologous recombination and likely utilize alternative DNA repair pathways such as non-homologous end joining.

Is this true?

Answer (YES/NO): NO